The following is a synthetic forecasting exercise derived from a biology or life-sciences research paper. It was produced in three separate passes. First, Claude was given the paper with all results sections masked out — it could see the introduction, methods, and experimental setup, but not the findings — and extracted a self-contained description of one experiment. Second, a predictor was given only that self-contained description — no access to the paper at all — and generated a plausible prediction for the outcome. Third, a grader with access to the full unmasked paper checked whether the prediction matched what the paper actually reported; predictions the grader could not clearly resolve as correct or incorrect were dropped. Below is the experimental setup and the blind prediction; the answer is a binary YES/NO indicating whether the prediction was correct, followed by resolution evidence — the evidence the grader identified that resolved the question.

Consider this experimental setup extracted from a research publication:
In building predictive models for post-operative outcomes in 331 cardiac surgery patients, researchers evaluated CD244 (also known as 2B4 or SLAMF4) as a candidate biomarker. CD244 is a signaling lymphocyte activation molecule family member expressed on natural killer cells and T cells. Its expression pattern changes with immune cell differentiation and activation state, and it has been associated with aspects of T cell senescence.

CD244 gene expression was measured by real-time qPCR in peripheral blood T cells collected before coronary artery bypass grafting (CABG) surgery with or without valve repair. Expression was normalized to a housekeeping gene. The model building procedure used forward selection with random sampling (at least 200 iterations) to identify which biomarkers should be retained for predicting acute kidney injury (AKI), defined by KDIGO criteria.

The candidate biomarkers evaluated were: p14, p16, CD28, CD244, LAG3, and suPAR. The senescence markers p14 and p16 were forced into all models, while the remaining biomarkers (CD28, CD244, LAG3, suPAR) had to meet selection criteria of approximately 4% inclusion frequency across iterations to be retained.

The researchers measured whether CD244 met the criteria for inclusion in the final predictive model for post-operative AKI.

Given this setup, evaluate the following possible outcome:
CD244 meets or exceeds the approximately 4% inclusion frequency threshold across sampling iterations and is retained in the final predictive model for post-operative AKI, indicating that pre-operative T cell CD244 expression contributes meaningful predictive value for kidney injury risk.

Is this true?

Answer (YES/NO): YES